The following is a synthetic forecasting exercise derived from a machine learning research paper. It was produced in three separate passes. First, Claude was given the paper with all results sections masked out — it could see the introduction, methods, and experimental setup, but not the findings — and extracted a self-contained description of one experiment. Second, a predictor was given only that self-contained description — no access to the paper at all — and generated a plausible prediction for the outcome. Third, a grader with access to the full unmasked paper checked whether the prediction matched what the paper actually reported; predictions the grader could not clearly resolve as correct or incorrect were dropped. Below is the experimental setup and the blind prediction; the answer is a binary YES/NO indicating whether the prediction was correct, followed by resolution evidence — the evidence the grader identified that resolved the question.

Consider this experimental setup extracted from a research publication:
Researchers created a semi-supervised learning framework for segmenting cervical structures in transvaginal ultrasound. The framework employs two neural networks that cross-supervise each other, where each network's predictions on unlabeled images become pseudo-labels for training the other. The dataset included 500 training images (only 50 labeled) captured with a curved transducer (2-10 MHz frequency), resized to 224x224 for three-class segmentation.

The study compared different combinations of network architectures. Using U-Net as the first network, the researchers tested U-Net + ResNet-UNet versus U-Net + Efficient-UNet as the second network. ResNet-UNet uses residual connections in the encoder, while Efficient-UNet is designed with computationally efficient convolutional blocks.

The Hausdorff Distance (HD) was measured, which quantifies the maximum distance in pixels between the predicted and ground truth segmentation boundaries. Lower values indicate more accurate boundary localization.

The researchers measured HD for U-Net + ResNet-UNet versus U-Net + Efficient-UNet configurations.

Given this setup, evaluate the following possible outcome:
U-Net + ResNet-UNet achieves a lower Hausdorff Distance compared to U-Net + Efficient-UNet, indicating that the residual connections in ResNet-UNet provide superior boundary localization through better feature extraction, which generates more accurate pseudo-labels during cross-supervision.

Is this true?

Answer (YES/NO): NO